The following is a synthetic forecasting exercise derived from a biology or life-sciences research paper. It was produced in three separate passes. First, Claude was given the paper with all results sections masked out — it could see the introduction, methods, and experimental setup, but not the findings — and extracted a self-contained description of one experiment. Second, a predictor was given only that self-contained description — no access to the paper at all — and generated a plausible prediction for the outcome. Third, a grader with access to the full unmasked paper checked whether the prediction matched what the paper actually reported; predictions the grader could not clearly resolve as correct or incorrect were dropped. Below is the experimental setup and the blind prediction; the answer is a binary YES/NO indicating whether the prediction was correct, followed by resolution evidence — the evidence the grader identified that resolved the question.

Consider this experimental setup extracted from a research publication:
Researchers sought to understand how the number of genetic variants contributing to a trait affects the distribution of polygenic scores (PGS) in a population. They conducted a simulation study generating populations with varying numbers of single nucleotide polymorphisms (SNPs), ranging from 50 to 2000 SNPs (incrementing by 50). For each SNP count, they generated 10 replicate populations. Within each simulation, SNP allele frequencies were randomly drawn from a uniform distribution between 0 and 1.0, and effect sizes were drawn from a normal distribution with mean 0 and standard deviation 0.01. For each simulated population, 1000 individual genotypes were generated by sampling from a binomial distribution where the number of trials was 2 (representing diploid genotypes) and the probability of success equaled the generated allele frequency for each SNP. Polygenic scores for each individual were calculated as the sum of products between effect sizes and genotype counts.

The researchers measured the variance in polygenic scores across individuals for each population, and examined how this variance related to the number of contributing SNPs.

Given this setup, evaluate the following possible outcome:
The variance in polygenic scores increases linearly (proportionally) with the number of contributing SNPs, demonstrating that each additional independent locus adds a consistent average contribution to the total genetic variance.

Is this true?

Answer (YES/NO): YES